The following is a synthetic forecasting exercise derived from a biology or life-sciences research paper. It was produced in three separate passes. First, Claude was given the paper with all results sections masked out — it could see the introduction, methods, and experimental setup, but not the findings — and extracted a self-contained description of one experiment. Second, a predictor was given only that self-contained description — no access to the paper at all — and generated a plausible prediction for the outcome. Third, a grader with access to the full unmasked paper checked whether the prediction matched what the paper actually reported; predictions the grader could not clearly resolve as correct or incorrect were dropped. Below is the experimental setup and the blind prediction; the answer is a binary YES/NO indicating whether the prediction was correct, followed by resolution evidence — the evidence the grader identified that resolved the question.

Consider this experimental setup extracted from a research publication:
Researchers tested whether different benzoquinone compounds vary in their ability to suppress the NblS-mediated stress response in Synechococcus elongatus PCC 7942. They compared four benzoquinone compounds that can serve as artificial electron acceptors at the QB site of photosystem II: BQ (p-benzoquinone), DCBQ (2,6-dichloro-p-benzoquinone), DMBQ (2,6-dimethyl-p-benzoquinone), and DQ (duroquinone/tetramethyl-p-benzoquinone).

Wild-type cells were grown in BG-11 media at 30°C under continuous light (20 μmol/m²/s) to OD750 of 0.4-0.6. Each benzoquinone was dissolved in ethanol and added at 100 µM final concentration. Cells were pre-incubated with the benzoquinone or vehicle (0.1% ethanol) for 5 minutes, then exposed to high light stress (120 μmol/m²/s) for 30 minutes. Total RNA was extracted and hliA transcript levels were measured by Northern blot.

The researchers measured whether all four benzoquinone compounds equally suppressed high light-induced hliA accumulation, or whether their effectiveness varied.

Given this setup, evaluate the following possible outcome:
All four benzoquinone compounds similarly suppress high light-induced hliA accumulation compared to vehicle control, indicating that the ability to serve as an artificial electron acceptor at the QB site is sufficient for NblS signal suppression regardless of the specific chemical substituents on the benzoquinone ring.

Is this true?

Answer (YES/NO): NO